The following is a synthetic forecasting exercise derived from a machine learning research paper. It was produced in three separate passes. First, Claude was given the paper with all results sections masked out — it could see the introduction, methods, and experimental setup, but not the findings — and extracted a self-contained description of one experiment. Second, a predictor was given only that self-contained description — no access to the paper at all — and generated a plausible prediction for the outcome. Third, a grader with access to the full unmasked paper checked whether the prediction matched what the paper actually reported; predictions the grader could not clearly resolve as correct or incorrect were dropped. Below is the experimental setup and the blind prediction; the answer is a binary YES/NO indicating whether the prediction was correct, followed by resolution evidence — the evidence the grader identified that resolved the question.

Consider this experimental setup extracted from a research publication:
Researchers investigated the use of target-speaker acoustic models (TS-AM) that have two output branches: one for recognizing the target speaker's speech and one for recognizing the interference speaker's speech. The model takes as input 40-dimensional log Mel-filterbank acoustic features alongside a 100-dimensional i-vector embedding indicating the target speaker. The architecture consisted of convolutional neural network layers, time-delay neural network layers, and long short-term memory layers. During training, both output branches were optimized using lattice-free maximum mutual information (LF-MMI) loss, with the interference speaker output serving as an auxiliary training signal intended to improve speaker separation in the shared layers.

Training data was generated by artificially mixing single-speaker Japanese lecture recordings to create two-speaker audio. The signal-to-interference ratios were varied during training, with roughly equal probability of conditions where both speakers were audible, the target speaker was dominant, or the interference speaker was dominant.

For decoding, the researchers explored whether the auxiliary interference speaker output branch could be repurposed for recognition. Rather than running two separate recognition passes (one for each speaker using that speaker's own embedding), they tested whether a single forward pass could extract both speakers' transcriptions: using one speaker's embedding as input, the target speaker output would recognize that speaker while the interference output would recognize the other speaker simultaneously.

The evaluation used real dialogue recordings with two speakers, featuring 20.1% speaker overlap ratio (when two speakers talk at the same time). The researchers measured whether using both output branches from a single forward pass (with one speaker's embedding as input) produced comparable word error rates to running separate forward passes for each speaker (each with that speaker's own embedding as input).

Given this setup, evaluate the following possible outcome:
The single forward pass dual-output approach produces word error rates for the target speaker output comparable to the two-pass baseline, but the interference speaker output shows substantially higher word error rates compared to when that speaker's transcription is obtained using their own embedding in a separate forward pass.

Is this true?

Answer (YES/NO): NO